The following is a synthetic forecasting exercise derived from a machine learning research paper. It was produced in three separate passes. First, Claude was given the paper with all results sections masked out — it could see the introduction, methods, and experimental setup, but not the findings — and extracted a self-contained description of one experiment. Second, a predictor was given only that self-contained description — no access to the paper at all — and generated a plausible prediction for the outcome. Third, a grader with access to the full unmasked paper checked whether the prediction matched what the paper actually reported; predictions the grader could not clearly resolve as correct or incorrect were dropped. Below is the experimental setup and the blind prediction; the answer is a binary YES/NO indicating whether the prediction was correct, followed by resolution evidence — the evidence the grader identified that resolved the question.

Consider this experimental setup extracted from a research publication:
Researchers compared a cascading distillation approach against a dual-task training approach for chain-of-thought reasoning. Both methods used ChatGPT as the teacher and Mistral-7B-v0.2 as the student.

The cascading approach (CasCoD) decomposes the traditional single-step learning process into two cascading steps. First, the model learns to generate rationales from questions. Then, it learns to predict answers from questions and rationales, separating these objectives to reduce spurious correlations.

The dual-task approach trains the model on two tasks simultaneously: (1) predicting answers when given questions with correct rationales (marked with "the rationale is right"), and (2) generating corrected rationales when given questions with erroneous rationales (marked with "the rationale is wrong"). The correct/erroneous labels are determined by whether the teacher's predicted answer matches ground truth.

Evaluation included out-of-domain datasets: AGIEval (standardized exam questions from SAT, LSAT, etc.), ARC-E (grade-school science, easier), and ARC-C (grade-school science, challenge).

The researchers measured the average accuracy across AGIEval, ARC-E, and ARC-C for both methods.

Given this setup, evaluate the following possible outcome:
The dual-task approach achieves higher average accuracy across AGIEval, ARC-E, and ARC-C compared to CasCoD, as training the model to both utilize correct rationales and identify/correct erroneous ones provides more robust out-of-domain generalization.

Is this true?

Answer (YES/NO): NO